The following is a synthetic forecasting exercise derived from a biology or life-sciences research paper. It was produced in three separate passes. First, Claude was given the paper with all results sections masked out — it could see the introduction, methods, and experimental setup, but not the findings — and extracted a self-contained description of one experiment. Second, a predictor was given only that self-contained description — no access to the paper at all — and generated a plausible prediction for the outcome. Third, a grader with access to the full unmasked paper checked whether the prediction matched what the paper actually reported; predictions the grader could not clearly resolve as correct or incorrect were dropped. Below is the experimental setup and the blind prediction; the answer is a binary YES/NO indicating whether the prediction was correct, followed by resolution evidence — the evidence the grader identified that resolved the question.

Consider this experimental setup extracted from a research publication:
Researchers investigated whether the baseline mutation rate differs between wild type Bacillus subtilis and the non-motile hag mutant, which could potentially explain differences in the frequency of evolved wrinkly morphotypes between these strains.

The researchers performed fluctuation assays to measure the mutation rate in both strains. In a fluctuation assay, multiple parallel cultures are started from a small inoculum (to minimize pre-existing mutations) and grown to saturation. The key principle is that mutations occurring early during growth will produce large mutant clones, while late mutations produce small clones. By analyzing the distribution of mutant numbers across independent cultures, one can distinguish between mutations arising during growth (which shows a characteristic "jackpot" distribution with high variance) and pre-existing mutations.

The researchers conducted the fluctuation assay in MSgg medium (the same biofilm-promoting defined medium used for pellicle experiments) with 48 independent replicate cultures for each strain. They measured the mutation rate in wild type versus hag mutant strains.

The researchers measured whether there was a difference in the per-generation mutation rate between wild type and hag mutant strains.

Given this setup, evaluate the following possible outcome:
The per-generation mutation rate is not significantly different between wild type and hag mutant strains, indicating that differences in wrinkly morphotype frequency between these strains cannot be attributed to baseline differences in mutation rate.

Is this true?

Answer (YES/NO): YES